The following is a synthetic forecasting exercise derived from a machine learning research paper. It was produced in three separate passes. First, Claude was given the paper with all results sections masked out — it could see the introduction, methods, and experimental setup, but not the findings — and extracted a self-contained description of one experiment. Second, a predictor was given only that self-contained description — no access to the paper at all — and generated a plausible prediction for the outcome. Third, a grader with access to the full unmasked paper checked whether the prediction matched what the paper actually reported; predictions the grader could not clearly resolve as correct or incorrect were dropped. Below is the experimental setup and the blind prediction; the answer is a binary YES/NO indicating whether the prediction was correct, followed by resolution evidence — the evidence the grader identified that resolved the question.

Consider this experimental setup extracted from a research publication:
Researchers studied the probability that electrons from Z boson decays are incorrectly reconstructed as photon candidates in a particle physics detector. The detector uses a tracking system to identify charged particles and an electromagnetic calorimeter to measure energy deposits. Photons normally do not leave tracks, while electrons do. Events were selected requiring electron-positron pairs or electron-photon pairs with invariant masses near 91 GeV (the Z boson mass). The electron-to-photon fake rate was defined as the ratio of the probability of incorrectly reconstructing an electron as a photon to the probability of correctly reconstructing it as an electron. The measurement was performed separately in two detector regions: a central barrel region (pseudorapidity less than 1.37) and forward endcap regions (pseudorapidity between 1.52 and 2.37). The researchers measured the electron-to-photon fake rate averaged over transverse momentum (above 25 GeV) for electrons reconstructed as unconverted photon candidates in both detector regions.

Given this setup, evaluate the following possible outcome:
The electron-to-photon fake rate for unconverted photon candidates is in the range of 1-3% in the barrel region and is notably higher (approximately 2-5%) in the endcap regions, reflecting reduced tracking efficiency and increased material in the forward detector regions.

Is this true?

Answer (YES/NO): YES